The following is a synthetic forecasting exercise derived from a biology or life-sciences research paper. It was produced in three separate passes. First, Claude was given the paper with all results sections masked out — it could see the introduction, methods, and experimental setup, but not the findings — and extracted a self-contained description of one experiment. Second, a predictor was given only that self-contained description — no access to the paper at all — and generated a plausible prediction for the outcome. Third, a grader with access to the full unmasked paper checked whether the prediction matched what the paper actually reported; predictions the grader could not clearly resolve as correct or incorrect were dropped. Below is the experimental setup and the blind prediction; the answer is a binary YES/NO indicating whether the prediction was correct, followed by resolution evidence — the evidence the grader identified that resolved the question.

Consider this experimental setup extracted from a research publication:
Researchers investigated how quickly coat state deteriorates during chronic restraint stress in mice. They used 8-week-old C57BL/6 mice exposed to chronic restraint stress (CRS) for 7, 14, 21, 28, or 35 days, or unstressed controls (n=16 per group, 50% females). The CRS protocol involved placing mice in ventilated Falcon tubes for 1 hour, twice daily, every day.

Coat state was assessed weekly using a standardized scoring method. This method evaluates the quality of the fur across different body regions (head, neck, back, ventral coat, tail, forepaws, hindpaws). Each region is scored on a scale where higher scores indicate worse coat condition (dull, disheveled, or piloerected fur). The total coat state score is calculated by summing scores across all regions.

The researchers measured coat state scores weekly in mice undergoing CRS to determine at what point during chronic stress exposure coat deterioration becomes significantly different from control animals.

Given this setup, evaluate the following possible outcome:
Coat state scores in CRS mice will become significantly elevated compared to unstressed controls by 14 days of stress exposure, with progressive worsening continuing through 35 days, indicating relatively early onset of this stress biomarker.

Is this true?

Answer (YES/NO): NO